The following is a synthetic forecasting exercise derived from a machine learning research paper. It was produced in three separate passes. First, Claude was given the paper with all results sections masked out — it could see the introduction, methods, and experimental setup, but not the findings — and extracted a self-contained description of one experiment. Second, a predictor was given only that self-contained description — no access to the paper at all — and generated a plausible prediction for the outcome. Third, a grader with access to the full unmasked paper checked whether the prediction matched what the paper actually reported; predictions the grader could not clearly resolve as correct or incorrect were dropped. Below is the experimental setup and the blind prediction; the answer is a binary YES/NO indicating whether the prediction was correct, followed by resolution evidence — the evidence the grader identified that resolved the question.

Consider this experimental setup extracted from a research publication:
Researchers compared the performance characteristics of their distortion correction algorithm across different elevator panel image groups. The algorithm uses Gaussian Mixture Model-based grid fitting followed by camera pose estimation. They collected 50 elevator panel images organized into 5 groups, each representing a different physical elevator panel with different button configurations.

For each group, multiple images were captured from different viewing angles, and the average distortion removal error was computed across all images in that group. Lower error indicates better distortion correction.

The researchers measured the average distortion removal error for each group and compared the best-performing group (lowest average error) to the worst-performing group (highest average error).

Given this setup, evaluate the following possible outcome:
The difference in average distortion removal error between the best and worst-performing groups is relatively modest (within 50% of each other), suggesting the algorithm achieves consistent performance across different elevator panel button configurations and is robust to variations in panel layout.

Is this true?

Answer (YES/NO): NO